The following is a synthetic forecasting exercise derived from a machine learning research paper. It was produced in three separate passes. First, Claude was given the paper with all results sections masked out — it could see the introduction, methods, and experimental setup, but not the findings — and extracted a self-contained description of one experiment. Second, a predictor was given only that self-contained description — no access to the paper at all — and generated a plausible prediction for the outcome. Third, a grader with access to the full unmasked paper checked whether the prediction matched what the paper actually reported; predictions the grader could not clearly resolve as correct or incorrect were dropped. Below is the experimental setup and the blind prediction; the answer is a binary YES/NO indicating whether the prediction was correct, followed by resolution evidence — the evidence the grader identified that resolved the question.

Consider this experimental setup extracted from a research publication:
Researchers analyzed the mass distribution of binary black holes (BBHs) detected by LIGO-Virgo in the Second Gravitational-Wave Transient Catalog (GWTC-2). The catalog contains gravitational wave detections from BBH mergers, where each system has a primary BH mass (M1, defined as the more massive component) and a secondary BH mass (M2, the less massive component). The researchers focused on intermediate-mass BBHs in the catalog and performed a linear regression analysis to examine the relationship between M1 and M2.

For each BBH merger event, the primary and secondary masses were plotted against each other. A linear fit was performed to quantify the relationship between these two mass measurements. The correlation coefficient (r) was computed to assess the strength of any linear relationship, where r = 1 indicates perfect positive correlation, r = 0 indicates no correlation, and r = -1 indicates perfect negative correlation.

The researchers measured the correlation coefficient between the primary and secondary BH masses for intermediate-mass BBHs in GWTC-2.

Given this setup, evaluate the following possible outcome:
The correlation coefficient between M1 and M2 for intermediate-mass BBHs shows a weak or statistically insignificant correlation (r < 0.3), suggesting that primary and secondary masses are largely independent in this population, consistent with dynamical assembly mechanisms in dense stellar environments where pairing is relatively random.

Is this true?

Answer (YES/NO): NO